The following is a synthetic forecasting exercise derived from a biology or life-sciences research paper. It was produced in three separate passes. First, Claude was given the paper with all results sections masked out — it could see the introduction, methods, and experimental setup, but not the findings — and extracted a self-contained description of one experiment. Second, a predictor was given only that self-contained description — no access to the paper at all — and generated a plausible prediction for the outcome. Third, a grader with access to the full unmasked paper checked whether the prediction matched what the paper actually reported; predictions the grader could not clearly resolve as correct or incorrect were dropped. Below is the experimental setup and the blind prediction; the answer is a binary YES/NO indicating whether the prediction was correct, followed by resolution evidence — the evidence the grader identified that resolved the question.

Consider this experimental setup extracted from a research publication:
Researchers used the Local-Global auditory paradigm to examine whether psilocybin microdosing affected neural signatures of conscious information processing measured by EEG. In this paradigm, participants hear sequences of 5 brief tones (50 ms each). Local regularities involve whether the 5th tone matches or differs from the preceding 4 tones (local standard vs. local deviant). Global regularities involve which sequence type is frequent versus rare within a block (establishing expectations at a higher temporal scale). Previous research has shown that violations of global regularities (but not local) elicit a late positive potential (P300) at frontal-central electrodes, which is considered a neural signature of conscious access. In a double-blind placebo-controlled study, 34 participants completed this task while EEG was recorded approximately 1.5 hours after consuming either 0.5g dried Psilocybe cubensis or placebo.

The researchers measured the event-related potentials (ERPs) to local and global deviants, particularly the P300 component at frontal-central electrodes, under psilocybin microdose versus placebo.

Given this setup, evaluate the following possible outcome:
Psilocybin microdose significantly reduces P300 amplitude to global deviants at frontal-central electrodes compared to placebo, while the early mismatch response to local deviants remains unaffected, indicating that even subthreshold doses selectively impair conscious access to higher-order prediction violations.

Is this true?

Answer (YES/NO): NO